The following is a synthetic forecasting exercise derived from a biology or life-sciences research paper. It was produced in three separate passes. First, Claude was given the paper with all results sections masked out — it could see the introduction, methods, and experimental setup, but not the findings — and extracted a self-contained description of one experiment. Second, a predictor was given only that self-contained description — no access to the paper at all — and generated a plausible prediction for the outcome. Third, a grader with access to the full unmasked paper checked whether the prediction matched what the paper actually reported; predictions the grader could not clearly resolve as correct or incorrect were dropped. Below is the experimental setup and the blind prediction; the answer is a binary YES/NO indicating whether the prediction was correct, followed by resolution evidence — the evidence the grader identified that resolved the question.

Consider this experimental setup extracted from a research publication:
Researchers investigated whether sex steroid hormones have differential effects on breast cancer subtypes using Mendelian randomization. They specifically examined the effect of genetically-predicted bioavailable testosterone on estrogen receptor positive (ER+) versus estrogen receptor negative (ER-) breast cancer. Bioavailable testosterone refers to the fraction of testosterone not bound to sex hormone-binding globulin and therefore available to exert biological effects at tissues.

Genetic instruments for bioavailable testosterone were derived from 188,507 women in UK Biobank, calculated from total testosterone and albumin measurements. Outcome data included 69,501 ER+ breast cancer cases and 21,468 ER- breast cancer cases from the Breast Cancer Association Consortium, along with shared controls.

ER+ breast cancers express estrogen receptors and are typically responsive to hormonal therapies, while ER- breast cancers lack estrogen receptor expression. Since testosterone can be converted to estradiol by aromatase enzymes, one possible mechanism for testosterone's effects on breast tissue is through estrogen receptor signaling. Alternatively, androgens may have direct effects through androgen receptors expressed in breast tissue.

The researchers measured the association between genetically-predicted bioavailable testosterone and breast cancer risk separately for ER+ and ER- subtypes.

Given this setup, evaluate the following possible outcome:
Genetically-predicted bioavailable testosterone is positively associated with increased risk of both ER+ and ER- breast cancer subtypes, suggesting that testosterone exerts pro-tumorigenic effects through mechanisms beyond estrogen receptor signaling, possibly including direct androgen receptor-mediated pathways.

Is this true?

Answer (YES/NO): NO